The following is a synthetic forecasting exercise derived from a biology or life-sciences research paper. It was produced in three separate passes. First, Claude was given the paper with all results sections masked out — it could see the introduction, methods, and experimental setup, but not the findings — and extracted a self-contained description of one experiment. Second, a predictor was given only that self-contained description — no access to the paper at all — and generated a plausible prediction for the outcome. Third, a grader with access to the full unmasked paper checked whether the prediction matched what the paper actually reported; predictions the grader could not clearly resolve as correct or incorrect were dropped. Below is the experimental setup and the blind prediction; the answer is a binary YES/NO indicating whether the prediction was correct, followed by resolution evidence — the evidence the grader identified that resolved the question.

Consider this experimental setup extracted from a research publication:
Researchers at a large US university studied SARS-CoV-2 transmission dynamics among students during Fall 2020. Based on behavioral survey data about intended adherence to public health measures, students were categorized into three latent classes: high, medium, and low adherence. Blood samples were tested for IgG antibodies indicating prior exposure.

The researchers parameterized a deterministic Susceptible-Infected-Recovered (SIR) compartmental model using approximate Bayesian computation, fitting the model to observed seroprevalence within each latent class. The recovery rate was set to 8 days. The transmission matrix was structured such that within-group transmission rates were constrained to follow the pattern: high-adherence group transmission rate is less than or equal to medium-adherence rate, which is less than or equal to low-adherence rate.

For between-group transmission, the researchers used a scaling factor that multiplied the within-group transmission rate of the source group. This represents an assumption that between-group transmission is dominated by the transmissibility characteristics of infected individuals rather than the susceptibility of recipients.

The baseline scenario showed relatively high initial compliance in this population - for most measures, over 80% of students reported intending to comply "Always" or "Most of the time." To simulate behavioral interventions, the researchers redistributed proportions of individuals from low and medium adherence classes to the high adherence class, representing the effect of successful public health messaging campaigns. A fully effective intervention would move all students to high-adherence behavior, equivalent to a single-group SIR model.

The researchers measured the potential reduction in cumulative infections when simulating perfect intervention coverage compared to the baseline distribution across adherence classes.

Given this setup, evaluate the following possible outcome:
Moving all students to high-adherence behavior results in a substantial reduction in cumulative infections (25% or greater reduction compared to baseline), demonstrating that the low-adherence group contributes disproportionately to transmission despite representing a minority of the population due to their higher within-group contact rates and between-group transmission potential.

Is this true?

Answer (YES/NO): YES